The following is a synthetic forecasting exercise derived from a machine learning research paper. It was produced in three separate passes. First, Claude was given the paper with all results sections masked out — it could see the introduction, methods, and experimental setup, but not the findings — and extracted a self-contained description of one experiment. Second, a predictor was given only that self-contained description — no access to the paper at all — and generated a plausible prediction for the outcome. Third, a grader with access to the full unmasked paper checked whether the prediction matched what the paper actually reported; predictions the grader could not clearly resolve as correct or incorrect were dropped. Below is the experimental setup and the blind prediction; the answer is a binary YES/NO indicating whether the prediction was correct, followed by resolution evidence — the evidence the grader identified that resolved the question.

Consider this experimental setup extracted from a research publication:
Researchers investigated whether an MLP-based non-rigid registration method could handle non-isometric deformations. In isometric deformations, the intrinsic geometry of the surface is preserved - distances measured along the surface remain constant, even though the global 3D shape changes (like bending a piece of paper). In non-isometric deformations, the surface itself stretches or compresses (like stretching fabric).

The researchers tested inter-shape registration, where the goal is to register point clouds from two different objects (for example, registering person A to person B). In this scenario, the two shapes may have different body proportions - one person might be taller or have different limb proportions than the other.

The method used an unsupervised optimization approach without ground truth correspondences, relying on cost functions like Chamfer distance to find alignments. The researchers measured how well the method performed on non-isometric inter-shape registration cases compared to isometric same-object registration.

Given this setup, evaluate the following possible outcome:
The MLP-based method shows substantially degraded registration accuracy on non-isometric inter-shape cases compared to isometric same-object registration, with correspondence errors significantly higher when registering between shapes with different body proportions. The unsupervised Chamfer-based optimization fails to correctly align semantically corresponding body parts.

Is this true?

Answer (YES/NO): YES